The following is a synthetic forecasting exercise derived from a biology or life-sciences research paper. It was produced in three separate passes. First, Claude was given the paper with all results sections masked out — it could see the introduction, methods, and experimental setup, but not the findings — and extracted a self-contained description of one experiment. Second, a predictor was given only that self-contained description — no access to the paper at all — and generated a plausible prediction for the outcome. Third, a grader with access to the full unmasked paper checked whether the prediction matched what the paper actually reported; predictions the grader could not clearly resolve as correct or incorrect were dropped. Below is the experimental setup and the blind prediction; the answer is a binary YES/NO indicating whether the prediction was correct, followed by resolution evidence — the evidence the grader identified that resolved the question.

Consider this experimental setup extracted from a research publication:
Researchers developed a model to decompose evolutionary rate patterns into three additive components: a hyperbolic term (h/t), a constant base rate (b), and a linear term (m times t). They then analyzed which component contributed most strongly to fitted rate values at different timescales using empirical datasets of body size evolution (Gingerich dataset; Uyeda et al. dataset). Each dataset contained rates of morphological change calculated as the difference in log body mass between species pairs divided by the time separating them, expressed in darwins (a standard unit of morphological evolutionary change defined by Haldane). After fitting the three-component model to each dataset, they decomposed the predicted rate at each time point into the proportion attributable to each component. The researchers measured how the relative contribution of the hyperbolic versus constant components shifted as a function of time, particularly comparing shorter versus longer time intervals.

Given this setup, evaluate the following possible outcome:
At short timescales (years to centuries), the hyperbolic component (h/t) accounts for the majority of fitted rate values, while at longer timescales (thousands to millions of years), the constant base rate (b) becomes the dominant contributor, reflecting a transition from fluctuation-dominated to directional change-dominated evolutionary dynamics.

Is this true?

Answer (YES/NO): NO